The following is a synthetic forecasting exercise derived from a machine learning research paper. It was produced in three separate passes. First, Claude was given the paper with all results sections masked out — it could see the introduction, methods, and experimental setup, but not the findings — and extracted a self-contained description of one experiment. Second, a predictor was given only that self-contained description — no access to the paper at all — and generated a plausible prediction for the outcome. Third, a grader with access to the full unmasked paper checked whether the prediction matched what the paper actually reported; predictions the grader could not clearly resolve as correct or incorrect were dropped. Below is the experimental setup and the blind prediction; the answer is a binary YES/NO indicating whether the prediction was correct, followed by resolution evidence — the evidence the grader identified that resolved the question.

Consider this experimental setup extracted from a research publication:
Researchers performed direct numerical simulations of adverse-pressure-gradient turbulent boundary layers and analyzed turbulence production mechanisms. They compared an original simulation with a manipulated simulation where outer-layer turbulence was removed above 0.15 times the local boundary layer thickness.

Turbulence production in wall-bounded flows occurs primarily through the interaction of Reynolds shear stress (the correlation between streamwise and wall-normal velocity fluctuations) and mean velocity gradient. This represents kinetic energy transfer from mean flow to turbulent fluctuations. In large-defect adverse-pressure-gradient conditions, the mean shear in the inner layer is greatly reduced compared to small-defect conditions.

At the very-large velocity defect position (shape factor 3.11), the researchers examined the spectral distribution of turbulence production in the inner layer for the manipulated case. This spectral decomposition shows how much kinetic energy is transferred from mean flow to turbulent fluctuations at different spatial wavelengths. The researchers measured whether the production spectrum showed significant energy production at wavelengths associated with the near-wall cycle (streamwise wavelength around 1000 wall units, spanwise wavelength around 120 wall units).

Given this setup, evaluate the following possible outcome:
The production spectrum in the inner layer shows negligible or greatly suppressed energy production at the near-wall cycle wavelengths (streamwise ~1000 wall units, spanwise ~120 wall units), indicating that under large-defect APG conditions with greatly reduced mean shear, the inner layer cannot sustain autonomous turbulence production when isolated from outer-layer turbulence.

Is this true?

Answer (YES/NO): NO